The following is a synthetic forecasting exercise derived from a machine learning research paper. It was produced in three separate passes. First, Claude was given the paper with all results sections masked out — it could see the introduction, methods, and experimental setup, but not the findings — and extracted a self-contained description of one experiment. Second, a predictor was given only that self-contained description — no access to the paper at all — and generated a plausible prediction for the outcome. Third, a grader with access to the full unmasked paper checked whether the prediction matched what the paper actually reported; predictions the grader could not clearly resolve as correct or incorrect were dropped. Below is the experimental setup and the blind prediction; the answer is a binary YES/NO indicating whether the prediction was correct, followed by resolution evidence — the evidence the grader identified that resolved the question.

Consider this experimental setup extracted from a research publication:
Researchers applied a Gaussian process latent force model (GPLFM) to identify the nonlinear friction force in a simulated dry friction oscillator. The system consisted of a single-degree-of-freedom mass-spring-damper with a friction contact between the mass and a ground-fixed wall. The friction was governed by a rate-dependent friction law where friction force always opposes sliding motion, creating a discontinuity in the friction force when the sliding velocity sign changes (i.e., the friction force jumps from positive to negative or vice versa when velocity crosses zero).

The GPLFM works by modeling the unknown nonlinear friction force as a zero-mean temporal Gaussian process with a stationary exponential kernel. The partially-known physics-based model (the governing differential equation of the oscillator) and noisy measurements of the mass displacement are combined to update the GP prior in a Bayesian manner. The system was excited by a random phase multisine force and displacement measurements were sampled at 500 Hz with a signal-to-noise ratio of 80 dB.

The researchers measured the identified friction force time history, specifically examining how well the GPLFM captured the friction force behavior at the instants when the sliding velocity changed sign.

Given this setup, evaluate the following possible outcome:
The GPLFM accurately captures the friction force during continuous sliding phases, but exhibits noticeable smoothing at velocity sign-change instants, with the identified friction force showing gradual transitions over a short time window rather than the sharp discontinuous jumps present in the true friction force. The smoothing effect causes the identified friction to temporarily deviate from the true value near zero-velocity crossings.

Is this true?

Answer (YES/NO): YES